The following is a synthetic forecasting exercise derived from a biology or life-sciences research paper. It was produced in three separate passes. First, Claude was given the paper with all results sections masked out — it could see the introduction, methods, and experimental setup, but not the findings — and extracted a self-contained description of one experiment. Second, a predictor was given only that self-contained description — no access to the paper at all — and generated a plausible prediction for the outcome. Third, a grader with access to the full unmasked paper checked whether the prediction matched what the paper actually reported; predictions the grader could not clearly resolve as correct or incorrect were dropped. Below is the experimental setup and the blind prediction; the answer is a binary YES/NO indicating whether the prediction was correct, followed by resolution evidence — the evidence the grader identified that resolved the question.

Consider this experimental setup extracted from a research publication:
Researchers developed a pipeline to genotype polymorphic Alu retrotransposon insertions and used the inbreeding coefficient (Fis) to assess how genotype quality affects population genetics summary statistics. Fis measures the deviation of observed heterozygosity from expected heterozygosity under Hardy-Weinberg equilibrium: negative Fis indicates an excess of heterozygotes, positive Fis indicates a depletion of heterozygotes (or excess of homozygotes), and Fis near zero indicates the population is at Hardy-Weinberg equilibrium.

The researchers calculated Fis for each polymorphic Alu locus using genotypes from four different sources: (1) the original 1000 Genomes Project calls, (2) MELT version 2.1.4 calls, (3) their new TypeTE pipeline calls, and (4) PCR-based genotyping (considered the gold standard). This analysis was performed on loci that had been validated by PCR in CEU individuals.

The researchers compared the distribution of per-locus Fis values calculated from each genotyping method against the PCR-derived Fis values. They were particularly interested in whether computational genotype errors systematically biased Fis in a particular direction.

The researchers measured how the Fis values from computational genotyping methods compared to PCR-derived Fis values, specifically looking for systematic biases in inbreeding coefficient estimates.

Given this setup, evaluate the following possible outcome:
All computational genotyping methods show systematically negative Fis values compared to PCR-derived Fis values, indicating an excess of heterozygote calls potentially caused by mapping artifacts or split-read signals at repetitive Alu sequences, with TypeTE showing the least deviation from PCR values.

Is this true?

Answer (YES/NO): NO